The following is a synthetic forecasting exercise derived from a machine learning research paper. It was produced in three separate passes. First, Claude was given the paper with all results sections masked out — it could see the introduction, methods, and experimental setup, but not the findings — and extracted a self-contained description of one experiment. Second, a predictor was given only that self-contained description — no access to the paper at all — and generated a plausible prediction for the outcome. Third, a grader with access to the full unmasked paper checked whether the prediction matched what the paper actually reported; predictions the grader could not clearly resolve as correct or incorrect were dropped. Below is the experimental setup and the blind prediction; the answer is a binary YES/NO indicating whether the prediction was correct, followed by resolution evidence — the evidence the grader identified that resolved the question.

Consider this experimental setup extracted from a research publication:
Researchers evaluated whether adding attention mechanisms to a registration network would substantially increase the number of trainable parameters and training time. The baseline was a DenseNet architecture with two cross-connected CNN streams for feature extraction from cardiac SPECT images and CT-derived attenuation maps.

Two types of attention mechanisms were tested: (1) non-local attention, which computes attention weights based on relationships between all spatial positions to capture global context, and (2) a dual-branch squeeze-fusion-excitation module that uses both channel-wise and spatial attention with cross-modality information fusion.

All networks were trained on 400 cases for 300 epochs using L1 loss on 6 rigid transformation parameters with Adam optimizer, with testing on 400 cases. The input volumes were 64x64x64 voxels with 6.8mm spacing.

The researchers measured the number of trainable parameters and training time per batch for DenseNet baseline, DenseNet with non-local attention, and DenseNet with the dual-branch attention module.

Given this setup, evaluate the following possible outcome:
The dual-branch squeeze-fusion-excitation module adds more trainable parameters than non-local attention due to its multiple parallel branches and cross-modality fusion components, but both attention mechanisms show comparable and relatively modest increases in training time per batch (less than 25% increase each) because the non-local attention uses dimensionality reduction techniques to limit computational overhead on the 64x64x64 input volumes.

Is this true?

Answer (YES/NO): YES